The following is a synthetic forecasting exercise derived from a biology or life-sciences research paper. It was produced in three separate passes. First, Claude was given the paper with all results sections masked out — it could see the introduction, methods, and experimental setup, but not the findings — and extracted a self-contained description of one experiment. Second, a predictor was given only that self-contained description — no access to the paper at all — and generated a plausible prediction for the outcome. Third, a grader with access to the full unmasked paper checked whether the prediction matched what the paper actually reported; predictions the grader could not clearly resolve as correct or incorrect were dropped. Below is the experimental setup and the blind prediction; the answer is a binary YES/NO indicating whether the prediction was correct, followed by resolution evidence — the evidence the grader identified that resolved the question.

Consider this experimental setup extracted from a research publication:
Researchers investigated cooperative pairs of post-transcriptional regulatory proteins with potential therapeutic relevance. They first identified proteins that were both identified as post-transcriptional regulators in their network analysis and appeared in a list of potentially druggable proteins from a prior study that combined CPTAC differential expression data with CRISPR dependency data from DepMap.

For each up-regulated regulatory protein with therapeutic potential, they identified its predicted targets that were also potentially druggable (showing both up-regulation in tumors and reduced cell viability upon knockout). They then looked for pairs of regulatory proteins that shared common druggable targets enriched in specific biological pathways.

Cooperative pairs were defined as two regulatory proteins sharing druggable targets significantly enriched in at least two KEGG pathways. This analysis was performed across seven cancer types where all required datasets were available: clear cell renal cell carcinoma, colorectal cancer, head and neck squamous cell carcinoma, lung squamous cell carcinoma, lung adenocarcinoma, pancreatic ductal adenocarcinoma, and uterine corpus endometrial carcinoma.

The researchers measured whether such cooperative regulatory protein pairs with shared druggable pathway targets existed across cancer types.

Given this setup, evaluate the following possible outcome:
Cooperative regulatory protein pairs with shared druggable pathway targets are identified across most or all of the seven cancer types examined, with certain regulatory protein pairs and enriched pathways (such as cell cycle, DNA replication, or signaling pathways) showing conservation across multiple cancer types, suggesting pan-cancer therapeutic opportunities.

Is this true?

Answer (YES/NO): NO